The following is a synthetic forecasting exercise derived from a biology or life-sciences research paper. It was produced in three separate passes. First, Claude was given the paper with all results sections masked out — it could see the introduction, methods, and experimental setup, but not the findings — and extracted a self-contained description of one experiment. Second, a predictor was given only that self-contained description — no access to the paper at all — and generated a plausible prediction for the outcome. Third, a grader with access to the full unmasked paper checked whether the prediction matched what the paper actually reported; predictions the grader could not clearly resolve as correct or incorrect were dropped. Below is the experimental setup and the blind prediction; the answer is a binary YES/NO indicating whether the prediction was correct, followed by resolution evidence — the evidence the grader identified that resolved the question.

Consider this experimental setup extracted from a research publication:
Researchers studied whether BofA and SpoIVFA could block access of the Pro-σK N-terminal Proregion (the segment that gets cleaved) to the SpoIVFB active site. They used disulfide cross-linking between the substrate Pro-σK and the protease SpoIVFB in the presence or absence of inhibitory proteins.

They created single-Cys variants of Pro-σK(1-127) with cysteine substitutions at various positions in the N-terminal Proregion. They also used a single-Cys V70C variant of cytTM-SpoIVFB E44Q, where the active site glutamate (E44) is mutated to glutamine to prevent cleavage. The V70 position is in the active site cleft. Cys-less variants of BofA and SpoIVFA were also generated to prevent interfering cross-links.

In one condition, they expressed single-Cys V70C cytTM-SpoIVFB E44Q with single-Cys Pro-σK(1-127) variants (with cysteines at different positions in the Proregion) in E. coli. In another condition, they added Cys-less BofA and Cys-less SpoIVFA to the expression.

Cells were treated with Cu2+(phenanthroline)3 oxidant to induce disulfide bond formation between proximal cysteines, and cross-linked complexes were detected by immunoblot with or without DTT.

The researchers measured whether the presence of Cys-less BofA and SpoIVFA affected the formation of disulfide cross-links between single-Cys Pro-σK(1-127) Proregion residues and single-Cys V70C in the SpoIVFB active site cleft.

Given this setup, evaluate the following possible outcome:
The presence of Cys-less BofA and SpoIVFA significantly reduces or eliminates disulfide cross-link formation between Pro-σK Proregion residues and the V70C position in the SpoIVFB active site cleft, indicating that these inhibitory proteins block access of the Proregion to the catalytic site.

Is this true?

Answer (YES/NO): YES